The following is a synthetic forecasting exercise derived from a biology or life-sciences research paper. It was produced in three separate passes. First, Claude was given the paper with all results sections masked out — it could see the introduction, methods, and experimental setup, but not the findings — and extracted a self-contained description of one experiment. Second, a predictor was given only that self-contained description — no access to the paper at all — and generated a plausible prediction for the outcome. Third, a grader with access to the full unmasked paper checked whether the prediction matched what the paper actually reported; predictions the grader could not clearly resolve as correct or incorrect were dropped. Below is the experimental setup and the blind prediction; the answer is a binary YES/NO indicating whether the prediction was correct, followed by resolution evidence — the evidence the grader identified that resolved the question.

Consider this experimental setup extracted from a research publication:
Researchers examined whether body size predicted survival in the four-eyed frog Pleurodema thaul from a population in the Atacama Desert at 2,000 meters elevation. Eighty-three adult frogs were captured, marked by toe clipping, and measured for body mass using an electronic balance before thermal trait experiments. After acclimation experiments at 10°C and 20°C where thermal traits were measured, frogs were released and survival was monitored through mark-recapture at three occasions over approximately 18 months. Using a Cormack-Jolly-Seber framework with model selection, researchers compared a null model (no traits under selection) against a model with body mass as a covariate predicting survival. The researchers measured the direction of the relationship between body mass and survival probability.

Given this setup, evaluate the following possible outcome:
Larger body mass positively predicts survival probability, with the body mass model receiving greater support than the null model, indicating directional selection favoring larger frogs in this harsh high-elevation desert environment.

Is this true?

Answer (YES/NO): NO